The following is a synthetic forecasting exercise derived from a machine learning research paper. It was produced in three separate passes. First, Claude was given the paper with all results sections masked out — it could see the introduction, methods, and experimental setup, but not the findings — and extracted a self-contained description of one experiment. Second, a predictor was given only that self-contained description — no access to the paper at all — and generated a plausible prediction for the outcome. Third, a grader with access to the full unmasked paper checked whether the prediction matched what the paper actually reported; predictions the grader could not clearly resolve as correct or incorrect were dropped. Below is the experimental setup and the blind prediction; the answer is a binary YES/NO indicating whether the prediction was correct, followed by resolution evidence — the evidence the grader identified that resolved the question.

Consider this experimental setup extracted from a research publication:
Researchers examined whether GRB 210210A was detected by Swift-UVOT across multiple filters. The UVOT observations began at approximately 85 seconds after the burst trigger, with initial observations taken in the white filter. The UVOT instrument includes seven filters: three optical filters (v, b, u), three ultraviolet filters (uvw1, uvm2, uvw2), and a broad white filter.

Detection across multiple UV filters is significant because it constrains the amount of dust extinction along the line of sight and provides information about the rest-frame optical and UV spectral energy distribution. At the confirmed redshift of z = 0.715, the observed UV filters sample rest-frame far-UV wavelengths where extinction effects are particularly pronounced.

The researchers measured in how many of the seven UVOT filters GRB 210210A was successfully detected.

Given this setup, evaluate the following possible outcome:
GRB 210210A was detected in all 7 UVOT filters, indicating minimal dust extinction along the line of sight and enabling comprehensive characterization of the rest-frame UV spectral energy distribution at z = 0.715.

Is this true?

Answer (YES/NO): YES